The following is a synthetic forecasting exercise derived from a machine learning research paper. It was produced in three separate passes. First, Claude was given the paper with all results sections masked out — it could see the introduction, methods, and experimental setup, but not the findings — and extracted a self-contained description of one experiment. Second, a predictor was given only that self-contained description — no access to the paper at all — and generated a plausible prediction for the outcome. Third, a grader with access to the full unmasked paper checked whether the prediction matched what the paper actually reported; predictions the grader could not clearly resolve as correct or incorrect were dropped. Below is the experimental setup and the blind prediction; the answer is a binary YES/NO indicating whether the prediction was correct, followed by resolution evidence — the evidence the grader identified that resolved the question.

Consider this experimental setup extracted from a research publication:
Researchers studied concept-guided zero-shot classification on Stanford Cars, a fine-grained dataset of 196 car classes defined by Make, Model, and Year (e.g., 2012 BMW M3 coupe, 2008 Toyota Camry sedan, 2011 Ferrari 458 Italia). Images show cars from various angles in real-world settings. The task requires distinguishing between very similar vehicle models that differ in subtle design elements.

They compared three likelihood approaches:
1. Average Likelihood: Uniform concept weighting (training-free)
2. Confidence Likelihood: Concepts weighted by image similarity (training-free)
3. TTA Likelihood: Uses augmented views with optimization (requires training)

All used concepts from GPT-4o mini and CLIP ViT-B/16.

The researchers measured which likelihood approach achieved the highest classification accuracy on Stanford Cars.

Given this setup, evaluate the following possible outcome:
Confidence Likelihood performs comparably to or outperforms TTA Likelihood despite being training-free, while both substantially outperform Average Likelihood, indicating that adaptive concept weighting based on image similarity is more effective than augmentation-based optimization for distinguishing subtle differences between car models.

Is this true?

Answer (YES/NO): NO